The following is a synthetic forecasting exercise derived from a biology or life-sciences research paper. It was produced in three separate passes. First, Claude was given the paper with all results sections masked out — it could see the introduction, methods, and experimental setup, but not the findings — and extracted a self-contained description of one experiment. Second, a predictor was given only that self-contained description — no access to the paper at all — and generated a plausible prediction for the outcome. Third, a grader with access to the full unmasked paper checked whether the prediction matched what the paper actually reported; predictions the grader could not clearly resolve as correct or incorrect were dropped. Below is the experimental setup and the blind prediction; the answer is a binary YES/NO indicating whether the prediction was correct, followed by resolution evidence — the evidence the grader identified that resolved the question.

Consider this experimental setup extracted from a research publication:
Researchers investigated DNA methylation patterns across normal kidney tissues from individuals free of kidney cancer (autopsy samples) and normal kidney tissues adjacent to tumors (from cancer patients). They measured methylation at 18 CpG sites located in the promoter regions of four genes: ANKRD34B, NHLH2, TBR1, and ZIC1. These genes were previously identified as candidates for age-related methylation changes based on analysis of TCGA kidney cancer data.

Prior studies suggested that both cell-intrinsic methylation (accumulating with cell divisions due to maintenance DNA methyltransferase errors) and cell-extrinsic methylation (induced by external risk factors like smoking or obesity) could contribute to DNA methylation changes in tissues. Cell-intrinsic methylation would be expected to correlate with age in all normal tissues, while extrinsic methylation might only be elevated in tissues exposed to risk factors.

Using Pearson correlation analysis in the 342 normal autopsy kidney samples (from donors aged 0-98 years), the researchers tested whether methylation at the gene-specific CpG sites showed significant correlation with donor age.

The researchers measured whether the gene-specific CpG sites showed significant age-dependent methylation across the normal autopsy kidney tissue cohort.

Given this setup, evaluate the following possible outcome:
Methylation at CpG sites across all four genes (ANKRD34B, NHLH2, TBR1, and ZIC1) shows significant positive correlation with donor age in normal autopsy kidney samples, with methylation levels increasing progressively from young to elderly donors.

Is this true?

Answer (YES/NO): NO